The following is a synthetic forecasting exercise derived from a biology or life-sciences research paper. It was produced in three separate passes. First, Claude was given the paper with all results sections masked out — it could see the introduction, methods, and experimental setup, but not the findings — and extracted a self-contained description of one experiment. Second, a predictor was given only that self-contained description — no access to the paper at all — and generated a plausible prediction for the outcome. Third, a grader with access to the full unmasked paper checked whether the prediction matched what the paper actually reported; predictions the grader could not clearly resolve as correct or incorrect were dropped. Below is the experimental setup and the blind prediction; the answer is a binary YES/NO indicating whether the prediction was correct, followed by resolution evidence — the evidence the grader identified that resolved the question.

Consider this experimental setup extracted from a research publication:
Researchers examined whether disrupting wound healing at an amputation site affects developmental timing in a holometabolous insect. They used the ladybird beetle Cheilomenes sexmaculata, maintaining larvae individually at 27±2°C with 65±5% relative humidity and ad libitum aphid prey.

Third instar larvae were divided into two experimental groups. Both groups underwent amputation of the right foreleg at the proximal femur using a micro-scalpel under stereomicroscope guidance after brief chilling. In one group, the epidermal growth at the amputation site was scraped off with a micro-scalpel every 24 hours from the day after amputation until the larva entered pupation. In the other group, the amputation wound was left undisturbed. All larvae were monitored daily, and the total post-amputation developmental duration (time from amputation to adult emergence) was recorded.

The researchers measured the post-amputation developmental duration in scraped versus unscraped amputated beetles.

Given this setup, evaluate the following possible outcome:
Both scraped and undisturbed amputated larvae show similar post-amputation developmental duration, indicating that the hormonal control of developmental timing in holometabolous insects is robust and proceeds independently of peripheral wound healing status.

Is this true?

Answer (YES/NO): NO